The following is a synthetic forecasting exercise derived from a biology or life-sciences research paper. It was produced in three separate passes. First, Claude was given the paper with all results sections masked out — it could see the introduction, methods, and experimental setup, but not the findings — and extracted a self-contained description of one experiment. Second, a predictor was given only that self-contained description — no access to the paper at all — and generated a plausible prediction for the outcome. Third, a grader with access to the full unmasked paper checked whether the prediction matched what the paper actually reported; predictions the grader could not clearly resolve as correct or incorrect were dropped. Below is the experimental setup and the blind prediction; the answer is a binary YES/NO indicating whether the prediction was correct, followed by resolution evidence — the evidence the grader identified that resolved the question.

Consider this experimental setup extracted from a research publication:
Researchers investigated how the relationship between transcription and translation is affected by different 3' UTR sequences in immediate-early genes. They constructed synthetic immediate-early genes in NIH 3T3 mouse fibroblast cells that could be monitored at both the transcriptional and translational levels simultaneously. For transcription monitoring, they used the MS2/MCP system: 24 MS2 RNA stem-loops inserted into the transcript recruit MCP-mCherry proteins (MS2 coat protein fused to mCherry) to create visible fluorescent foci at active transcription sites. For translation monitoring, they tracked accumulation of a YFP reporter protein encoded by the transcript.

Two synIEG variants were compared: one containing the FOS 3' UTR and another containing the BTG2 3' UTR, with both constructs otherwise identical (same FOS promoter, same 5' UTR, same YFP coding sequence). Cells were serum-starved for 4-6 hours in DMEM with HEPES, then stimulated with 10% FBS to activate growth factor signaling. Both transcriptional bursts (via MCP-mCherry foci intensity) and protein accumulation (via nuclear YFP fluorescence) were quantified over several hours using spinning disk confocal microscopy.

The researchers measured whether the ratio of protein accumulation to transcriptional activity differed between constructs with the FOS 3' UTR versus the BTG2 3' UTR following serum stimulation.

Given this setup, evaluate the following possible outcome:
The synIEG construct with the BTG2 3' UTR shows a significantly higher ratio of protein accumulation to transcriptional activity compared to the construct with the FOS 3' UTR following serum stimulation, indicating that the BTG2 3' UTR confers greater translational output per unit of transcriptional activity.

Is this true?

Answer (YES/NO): NO